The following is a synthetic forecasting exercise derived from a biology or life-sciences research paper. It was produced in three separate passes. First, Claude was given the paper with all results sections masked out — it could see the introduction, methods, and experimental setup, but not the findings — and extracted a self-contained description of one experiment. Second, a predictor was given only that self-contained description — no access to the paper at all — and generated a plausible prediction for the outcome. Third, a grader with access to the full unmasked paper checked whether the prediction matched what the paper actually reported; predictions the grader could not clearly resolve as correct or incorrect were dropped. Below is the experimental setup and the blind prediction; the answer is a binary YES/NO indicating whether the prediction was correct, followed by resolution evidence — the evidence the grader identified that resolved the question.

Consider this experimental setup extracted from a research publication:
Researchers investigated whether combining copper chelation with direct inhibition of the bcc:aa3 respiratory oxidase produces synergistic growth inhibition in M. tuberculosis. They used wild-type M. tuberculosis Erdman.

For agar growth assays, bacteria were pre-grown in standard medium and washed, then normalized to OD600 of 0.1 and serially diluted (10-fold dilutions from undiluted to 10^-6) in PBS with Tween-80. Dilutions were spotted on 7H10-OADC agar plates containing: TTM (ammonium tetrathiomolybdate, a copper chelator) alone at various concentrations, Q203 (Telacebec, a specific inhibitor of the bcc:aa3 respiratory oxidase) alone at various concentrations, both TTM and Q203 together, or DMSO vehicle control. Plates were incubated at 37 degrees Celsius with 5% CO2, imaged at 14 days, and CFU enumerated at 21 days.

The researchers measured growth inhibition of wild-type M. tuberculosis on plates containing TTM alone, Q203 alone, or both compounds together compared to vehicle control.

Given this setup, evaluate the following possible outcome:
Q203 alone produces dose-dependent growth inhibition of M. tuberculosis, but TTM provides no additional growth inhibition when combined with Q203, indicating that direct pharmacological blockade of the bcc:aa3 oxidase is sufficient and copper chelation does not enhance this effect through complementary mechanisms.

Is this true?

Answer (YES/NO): YES